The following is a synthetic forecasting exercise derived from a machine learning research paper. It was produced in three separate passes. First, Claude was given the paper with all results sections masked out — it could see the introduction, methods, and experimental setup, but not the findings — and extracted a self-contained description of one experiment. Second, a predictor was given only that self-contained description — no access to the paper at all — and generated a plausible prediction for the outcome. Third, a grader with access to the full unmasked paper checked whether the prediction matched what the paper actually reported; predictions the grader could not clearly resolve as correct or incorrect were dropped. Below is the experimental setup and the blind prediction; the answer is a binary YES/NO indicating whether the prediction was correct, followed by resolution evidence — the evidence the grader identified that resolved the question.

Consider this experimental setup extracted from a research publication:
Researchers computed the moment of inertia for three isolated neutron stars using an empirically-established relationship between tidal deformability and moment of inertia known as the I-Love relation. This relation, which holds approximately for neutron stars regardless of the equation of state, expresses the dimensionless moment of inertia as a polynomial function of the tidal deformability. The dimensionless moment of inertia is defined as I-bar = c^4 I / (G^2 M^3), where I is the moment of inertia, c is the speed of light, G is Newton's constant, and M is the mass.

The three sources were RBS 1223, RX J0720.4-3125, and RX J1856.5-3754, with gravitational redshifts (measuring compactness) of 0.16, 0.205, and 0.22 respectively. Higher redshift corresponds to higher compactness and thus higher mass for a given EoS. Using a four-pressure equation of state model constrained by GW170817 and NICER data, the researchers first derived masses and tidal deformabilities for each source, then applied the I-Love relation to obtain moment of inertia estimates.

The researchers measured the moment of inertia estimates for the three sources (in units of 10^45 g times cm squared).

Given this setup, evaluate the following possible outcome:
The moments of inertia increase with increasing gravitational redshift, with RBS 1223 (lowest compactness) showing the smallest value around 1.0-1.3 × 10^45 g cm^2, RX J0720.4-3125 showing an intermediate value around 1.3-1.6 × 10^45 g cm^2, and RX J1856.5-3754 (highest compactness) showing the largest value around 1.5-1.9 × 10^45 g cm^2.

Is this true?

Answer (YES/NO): YES